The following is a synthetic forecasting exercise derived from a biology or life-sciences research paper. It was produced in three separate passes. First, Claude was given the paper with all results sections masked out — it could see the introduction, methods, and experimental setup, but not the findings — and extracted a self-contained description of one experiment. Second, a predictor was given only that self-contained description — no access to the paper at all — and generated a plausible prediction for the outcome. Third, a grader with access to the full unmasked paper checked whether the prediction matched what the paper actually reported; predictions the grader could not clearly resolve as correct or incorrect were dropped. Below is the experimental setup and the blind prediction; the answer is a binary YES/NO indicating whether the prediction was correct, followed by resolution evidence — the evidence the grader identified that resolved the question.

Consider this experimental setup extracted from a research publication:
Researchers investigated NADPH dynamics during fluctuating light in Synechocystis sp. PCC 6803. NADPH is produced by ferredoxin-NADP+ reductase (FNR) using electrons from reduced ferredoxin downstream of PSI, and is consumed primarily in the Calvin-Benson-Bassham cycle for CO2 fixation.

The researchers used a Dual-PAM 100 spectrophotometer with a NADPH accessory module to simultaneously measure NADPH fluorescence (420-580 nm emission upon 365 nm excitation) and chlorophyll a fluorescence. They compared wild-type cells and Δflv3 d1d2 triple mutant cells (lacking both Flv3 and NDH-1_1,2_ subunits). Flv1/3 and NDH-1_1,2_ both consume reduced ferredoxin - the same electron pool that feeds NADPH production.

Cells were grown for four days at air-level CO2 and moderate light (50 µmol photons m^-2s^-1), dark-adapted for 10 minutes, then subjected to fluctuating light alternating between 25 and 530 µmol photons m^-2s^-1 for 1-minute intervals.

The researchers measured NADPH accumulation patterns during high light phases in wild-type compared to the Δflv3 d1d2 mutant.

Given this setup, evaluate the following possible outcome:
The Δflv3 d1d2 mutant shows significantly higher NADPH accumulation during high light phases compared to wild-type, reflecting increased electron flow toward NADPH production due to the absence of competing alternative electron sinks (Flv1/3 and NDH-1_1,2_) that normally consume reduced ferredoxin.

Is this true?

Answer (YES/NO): NO